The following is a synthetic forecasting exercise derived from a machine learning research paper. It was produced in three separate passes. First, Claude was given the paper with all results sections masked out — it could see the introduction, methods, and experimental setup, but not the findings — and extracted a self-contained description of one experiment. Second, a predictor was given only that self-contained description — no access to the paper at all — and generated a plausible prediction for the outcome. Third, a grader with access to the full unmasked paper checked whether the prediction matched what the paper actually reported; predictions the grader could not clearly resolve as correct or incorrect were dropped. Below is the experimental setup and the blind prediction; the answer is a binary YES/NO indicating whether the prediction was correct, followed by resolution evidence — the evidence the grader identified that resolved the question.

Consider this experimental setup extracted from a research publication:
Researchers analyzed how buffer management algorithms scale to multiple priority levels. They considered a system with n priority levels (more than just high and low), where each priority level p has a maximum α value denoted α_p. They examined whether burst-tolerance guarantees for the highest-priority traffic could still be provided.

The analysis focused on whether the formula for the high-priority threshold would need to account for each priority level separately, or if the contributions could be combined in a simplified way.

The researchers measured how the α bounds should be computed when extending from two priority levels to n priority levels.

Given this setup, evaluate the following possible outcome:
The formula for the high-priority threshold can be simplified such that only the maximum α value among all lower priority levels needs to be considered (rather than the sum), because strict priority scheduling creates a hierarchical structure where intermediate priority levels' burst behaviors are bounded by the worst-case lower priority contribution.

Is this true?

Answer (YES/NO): NO